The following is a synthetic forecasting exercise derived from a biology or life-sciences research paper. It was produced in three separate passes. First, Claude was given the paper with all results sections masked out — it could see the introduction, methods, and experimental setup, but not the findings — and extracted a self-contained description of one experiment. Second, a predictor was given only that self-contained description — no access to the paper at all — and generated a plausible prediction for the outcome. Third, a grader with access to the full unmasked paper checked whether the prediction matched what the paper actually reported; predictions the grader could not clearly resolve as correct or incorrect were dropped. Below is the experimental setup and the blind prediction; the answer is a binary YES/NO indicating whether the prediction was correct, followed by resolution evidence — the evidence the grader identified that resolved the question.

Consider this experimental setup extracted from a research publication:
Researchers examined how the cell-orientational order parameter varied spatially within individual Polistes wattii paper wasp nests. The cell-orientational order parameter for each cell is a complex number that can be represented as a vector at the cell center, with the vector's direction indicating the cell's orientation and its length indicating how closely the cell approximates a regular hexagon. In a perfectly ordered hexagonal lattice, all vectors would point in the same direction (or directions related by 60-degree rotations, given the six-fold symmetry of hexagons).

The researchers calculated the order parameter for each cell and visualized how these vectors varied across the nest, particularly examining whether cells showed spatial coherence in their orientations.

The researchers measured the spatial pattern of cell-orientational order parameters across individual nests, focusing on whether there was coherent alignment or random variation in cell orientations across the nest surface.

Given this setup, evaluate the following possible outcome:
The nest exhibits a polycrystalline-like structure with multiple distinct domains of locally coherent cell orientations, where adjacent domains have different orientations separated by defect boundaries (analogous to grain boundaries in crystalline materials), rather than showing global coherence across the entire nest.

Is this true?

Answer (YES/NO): NO